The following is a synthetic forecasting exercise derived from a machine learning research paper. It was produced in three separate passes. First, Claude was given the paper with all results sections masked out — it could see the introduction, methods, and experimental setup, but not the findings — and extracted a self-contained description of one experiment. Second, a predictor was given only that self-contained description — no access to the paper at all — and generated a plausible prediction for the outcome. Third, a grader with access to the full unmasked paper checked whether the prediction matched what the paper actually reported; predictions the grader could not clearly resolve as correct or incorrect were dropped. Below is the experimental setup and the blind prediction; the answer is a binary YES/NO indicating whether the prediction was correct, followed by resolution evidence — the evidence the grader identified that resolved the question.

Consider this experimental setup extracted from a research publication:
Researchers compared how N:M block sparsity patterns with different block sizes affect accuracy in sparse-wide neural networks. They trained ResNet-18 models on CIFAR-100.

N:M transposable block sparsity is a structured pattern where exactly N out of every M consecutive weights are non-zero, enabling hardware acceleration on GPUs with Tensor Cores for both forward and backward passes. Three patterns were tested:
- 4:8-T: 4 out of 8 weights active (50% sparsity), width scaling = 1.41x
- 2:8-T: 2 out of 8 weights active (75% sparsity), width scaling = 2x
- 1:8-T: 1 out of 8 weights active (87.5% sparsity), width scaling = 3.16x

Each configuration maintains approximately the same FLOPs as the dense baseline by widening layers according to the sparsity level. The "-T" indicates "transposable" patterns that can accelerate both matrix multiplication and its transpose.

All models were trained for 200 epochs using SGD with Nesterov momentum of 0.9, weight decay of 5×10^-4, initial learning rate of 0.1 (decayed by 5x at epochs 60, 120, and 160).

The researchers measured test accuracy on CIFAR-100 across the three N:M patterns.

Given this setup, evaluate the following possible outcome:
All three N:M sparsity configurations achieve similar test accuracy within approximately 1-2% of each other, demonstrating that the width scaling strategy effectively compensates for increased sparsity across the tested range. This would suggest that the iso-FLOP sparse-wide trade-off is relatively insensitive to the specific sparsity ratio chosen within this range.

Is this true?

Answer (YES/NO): YES